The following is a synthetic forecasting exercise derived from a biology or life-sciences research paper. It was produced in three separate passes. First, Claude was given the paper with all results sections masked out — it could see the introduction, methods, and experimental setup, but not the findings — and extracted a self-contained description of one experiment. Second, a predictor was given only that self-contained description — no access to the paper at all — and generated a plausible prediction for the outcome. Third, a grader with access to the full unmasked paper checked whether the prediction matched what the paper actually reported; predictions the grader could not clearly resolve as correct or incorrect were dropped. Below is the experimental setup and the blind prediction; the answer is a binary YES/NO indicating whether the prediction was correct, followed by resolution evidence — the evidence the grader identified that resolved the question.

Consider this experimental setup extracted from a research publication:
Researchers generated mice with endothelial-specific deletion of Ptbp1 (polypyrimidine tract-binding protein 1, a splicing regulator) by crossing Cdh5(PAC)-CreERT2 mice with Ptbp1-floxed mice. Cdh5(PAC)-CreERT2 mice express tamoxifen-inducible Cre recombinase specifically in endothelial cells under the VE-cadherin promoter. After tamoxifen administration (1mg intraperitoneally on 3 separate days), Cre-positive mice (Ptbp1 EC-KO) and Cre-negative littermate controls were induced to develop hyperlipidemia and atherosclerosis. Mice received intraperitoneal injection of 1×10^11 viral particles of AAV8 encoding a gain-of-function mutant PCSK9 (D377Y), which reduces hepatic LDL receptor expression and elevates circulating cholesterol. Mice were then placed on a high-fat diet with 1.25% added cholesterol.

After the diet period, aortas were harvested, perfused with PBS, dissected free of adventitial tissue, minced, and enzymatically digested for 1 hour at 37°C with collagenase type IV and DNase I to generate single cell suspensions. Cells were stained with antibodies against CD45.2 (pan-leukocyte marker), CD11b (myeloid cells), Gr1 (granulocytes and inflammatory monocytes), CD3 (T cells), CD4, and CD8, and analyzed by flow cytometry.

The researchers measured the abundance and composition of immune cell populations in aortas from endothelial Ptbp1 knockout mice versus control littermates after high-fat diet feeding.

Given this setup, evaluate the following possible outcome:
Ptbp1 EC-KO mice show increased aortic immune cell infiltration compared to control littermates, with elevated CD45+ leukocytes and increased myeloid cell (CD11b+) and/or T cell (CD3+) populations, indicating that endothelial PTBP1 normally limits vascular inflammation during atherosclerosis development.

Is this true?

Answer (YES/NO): NO